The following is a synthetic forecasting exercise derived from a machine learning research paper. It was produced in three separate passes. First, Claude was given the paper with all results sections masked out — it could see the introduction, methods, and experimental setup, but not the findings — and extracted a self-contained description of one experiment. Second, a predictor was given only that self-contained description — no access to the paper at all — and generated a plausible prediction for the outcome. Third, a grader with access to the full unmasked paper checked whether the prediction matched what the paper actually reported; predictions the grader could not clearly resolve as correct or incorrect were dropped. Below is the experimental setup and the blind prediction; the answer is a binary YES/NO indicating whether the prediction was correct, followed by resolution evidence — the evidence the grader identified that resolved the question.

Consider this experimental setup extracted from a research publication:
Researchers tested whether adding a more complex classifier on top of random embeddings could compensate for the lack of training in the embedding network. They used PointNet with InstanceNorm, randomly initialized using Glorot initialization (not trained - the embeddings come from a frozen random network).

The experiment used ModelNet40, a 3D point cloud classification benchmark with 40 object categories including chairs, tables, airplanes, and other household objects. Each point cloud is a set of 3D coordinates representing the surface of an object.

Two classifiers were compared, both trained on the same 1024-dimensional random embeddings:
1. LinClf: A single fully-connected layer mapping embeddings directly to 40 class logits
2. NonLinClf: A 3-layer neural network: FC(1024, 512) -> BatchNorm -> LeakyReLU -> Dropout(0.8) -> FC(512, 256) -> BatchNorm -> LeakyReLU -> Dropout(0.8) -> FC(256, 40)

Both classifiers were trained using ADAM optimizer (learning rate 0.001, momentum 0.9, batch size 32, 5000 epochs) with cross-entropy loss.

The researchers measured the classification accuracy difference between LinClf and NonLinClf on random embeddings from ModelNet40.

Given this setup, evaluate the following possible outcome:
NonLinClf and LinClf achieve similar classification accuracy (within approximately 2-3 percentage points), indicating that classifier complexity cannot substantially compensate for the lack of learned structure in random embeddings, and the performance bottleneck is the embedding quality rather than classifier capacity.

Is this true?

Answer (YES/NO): YES